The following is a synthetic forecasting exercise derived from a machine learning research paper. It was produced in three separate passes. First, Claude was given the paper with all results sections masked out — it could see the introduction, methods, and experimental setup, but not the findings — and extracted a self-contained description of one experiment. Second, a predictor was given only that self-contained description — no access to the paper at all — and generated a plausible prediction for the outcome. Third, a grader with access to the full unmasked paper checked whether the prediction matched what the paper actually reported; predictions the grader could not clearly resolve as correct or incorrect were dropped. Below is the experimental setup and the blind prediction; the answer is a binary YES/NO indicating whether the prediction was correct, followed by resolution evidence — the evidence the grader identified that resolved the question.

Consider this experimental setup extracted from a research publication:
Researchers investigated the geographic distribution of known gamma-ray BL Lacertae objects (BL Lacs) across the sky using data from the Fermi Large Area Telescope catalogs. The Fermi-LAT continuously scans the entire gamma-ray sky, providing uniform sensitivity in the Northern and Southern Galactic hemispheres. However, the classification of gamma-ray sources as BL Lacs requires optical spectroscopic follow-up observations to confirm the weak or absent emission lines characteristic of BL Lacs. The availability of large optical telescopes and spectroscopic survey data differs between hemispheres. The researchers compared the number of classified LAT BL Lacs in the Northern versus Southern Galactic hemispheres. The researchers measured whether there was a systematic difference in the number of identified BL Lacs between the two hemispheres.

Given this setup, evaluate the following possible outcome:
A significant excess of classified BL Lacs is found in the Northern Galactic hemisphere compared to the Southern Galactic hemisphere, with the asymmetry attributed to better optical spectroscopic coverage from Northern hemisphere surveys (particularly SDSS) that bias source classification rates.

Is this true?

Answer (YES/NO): YES